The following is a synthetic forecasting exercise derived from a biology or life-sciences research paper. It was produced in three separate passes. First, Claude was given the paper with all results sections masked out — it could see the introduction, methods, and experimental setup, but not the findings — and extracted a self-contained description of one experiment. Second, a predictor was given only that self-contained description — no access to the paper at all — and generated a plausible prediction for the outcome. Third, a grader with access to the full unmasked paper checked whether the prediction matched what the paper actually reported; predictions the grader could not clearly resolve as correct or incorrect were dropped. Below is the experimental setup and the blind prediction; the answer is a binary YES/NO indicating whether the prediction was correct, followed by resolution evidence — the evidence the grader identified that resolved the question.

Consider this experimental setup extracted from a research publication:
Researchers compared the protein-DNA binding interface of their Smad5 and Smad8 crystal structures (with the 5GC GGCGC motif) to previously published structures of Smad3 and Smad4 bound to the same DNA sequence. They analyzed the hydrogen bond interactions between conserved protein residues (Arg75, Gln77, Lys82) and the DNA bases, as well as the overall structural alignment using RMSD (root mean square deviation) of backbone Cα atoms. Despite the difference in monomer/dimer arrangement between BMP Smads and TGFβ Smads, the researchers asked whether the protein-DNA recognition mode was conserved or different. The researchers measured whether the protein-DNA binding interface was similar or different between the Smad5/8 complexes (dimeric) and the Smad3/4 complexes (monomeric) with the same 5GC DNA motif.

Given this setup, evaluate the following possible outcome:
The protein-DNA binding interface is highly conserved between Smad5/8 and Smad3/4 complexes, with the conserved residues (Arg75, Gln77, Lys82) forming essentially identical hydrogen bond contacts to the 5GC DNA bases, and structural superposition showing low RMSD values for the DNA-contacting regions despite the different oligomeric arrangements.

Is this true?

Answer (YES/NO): YES